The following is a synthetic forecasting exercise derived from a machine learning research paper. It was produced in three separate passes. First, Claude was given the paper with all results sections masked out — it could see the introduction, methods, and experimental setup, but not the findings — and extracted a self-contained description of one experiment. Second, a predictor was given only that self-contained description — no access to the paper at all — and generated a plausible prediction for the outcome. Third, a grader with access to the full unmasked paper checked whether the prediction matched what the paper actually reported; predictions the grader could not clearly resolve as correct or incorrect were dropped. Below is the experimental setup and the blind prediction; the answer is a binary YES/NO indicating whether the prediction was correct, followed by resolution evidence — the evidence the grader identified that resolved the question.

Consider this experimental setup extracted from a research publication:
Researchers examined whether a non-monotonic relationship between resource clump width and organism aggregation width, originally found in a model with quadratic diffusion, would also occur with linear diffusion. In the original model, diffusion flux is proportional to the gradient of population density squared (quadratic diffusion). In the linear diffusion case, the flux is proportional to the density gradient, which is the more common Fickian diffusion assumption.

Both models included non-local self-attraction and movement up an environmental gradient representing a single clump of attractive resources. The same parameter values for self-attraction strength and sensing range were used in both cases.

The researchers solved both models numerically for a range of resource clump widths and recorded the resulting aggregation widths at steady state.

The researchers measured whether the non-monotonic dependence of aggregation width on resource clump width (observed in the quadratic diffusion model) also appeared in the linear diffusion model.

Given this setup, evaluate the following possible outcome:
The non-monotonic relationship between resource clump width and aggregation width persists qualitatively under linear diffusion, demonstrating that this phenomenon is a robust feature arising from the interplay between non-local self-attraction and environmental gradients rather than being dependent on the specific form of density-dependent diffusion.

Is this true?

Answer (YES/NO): YES